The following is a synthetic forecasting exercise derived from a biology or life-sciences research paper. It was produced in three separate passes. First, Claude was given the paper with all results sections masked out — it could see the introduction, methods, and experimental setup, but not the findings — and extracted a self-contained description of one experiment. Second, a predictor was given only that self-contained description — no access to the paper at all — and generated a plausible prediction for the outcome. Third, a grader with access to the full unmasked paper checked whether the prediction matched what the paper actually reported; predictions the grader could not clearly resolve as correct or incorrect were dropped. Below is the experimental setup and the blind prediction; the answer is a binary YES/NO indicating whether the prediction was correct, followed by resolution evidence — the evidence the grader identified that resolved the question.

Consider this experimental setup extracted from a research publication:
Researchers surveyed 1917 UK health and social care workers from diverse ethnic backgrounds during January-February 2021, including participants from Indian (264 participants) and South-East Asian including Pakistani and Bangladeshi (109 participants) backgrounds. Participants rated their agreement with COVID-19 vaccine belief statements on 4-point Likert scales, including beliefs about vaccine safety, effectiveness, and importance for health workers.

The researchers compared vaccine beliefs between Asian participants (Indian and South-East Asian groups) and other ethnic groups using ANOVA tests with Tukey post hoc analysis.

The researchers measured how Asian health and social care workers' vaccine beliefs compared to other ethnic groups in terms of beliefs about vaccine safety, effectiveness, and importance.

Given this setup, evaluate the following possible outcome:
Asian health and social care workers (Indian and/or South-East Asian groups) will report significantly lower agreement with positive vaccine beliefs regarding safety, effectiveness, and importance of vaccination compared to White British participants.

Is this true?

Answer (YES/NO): NO